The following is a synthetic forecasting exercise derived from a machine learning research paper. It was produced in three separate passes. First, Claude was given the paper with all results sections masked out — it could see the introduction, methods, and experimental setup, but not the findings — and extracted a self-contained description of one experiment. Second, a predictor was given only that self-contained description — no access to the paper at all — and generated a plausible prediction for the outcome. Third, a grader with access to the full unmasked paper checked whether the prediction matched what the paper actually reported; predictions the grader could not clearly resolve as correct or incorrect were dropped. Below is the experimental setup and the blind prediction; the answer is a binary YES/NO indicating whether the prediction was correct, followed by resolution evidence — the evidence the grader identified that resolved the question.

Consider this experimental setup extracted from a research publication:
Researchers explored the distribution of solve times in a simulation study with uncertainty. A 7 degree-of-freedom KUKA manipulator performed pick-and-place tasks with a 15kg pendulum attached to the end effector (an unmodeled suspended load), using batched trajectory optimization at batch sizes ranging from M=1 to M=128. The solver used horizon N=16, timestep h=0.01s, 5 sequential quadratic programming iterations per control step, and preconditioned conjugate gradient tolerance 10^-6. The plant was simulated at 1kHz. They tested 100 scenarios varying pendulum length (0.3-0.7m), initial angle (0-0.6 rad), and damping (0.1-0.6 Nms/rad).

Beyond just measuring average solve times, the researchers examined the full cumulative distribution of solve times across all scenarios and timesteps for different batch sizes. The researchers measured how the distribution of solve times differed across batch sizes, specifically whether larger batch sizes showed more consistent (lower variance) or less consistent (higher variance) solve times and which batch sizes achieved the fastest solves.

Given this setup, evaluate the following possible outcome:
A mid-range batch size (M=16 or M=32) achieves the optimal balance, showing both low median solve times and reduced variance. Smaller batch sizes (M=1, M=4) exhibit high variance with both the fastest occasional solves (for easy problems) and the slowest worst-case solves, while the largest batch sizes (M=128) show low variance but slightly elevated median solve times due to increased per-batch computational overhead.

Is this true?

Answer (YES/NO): NO